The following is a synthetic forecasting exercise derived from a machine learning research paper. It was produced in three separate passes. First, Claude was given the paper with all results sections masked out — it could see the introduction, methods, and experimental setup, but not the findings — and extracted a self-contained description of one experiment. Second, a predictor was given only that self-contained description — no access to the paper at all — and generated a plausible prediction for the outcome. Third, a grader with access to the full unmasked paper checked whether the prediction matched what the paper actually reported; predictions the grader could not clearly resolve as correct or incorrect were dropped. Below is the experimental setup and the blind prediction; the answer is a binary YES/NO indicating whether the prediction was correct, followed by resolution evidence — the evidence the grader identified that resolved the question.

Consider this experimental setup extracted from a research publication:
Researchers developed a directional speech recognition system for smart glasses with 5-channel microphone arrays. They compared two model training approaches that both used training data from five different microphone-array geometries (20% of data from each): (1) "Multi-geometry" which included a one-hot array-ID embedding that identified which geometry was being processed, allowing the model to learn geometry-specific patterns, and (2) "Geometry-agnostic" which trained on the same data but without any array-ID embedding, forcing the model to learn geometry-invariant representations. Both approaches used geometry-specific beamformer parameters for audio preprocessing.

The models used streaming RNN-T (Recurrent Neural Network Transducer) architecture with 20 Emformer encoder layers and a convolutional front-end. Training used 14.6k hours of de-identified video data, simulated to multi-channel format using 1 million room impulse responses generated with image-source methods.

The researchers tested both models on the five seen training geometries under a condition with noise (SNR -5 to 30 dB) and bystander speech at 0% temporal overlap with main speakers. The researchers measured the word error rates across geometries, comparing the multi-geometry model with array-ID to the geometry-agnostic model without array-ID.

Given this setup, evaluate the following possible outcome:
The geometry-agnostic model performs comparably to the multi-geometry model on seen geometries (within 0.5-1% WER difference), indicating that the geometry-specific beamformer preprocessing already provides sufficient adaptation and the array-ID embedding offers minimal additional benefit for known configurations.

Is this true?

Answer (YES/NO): YES